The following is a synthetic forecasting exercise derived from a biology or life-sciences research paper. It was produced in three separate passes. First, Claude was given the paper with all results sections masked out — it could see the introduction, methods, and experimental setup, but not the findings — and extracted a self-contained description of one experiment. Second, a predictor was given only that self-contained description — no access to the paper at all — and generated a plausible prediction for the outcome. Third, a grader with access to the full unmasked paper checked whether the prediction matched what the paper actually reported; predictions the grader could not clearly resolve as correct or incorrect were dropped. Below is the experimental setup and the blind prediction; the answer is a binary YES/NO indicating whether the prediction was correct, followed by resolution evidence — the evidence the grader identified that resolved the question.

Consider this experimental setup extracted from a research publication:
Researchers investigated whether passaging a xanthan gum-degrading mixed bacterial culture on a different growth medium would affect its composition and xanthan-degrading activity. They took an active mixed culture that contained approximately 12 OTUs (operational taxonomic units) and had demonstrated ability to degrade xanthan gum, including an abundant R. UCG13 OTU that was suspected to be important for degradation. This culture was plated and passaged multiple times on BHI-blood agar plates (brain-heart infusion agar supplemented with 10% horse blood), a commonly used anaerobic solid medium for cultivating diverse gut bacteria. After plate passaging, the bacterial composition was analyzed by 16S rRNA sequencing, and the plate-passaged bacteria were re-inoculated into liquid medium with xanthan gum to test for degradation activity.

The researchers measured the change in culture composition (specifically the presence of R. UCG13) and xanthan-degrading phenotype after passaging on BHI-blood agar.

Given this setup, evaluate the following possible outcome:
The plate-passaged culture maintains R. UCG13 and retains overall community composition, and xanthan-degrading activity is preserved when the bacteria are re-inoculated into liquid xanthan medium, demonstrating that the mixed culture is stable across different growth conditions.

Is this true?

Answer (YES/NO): NO